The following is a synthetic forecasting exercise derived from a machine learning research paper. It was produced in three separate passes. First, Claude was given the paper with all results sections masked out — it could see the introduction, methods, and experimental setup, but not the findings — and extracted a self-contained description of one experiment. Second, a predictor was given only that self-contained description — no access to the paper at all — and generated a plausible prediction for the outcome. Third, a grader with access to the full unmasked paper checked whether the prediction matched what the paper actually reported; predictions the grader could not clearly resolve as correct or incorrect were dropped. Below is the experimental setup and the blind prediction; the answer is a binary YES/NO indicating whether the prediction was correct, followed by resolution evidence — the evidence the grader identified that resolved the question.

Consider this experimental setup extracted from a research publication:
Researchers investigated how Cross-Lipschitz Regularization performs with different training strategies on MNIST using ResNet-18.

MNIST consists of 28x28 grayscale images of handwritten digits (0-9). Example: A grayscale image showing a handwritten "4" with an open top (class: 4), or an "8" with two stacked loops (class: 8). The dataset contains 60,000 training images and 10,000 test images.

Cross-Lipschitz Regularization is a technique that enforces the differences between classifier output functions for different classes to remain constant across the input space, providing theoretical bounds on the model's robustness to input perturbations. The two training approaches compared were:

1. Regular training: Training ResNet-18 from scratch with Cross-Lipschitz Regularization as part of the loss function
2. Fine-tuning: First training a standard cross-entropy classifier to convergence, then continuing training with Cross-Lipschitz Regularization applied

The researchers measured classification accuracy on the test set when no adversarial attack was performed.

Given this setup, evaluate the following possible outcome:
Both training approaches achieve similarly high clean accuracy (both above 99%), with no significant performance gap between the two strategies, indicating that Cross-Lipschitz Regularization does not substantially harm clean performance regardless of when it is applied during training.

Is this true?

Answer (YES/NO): NO